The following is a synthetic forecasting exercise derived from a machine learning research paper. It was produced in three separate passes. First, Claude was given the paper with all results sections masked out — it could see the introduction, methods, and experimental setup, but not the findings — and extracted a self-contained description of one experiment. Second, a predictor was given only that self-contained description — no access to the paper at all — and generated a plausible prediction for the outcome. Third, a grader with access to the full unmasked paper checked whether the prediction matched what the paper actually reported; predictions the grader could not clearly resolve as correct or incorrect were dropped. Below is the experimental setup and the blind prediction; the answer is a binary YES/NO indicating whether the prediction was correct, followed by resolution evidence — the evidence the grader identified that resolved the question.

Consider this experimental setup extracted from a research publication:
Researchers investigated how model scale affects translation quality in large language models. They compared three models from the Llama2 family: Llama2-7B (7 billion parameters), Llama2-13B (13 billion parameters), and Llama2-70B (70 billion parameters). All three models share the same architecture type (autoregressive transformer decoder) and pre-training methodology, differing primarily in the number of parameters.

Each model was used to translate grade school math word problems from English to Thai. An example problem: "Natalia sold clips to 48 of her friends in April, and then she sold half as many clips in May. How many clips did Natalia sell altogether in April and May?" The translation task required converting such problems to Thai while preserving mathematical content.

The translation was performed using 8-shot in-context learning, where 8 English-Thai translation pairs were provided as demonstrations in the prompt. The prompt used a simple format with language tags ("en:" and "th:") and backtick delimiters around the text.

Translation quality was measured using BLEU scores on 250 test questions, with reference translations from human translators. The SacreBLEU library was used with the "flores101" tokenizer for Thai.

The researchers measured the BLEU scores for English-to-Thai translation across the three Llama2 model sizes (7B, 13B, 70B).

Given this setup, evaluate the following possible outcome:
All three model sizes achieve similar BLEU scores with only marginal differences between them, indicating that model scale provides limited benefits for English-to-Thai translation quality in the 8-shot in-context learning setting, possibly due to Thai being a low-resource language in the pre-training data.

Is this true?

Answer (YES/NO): NO